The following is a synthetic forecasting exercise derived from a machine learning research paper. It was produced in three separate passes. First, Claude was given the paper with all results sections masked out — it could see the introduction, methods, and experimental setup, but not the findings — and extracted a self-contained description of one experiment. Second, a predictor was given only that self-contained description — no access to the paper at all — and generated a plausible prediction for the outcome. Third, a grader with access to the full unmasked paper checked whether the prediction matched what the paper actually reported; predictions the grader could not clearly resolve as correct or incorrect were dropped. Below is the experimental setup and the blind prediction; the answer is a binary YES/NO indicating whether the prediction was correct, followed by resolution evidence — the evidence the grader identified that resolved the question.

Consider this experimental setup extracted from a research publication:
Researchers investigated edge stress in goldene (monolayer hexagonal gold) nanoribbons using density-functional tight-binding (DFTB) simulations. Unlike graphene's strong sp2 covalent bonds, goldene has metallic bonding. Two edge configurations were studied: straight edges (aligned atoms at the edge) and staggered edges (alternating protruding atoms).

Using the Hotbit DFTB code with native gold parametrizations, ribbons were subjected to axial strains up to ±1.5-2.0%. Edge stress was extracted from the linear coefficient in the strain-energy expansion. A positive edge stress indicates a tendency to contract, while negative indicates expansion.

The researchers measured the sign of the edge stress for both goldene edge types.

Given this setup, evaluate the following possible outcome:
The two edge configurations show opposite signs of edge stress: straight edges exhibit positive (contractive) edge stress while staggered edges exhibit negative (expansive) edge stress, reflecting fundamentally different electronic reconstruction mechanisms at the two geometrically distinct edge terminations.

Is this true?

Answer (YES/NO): NO